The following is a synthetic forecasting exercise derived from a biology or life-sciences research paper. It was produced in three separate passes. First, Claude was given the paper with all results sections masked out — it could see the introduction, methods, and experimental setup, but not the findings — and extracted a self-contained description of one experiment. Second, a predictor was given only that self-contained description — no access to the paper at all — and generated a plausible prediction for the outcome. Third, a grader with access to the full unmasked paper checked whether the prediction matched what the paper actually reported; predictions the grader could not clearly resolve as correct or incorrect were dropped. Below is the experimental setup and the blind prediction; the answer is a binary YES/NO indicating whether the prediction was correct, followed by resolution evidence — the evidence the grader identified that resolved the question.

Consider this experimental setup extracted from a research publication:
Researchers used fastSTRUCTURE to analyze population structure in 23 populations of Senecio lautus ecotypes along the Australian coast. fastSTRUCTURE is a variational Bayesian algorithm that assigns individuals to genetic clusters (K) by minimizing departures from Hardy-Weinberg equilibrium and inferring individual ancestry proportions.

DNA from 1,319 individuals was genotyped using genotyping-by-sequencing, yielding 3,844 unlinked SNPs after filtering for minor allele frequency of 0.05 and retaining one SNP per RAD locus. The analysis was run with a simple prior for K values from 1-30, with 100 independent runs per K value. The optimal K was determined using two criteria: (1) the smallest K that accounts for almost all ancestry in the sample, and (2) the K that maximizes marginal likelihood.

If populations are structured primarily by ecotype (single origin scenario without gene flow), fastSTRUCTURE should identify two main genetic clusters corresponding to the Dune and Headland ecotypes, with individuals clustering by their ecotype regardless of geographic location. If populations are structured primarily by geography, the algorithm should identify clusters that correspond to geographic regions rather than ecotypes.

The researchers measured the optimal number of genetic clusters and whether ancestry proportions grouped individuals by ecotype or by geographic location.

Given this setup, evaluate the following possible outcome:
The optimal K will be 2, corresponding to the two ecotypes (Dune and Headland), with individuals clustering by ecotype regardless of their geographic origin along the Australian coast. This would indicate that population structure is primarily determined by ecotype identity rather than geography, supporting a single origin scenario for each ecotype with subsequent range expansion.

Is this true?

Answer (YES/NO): NO